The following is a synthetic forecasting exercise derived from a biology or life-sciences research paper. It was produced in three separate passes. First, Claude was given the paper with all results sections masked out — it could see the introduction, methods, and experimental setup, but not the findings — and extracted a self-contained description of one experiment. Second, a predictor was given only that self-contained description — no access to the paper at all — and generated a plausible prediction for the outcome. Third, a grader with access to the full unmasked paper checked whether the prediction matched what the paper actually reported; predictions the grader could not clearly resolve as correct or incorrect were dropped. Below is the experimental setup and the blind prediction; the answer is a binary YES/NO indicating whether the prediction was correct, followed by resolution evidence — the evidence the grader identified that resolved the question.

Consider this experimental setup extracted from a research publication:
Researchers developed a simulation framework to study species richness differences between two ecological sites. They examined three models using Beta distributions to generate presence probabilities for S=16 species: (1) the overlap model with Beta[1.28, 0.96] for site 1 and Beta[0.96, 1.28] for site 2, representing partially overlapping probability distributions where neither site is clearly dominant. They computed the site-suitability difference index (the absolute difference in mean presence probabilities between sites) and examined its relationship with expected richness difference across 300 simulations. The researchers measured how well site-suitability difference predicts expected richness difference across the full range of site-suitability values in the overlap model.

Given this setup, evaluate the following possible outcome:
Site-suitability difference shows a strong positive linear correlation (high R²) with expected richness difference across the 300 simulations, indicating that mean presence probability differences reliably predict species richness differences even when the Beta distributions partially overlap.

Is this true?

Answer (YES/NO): NO